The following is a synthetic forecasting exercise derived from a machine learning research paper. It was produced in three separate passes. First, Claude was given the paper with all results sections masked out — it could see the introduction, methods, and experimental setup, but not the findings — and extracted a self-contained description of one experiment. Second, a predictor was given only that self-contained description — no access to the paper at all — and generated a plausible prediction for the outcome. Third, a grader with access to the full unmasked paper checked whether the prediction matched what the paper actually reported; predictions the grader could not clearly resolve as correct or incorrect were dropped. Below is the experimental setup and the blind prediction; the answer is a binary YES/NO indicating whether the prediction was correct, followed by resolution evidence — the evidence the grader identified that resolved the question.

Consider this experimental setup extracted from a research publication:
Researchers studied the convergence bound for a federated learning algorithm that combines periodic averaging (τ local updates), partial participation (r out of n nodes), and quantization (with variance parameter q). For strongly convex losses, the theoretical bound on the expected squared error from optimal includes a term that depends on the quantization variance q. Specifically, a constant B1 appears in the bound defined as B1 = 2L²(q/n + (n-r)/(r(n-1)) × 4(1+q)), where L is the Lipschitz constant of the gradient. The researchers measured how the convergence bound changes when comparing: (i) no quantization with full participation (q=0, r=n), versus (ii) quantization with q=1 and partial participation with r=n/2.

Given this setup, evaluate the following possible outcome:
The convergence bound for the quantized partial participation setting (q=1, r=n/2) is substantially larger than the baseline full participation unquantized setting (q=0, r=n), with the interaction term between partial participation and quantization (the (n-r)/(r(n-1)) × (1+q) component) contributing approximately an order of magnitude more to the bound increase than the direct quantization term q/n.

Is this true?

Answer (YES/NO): NO